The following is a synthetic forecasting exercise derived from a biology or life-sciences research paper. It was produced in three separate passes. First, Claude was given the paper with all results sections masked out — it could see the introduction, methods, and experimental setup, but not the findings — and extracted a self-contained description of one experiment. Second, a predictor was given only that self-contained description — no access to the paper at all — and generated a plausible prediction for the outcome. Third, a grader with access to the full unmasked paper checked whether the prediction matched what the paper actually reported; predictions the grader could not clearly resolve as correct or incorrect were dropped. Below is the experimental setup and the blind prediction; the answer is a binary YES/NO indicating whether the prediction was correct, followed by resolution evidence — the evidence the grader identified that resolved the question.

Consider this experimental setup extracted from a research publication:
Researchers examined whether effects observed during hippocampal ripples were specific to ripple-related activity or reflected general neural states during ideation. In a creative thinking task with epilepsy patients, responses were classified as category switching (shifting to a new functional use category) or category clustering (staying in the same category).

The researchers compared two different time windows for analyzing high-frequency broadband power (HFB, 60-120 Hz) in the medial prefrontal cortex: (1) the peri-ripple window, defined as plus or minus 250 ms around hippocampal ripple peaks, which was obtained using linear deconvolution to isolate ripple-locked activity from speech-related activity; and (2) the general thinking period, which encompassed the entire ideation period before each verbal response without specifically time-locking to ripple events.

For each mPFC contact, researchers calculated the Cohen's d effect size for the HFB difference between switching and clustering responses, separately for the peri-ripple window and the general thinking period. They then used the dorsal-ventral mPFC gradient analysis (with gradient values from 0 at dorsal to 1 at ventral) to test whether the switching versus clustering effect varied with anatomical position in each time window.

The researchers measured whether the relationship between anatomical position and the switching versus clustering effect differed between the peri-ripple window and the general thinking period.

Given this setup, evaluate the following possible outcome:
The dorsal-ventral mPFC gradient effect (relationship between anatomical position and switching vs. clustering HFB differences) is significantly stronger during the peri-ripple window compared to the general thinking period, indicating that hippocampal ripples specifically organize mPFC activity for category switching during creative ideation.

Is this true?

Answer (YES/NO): YES